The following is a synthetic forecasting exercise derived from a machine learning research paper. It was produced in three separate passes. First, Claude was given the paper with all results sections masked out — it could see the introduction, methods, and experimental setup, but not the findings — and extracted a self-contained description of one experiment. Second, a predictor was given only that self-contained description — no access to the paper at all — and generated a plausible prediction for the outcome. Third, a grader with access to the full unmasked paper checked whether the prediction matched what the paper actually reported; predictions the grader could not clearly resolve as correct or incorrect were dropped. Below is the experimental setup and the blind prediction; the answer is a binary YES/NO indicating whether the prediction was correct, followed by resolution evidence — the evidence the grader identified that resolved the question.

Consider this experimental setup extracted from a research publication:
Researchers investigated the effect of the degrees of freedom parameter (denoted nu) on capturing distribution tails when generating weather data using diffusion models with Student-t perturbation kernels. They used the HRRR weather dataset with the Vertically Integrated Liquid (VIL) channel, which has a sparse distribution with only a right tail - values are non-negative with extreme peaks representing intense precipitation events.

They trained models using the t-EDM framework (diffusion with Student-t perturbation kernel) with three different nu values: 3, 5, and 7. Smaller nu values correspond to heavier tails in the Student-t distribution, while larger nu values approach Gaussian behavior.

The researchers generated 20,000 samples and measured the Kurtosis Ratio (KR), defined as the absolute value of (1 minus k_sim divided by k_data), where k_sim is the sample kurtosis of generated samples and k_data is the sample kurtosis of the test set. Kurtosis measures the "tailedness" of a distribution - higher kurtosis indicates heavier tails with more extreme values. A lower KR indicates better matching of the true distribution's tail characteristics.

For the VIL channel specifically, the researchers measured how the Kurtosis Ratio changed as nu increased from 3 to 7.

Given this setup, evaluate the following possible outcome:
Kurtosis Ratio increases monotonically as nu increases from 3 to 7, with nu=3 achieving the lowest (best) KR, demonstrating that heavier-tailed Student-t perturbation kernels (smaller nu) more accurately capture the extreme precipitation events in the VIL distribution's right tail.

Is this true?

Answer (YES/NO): NO